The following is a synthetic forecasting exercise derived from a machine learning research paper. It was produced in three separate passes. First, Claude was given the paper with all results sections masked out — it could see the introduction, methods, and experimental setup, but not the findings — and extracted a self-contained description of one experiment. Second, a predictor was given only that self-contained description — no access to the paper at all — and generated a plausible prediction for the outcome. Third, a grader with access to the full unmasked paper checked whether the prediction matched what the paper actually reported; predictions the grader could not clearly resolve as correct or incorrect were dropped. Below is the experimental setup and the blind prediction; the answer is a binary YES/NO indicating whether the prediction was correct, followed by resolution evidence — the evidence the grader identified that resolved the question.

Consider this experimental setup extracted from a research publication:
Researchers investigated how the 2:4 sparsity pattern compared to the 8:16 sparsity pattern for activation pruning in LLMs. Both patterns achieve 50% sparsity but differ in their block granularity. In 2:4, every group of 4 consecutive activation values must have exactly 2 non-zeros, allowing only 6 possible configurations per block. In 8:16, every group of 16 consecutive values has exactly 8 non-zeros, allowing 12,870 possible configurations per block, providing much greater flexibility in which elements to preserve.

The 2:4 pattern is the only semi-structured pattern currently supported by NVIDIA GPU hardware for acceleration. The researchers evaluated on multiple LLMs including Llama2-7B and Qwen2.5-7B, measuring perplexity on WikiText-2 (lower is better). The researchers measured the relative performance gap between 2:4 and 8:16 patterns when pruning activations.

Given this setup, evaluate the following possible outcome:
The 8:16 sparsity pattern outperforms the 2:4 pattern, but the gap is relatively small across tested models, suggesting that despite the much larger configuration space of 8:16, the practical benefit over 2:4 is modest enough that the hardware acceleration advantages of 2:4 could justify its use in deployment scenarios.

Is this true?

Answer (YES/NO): NO